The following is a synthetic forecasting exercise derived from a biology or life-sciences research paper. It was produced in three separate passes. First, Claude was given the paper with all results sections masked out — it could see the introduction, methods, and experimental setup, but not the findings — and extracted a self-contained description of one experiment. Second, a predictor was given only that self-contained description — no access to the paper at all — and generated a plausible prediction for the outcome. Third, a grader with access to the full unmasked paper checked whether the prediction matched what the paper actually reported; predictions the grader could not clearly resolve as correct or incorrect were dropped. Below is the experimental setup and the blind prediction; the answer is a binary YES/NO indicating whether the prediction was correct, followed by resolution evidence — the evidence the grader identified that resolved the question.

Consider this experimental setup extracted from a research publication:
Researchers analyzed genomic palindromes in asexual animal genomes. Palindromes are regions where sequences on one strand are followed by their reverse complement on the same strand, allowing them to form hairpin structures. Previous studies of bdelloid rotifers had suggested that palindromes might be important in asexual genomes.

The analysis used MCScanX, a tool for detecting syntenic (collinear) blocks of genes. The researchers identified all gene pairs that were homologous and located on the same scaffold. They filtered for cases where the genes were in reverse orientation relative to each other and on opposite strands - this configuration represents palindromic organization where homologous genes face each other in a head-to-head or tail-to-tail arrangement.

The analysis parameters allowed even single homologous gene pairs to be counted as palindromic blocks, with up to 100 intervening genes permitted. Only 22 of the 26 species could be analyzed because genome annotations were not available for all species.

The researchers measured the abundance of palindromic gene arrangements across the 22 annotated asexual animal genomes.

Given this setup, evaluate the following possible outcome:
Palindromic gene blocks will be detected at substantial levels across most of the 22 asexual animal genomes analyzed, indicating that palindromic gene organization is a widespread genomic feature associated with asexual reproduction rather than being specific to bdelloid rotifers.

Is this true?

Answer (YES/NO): NO